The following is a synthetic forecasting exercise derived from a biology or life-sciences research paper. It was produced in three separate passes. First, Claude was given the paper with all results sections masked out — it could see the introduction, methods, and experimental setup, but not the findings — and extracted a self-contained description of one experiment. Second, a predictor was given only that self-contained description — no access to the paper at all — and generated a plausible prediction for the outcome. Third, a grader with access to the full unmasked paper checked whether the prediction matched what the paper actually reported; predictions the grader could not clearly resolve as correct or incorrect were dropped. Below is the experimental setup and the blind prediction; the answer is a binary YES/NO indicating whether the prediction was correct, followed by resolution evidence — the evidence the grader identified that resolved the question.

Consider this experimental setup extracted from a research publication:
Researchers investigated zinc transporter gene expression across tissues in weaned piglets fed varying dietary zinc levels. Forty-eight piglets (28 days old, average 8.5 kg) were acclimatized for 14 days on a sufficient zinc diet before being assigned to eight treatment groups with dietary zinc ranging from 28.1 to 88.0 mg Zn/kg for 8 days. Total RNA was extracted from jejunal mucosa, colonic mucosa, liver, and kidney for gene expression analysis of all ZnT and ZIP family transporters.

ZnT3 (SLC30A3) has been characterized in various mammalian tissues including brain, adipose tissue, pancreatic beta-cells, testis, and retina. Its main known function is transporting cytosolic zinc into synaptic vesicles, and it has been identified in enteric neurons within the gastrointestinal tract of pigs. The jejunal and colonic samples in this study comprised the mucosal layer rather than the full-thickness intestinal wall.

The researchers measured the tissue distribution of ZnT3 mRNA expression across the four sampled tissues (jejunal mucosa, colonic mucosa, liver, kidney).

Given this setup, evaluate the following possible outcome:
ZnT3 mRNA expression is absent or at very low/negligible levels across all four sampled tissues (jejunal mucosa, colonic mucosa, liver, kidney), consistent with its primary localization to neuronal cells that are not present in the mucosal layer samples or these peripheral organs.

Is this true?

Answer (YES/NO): NO